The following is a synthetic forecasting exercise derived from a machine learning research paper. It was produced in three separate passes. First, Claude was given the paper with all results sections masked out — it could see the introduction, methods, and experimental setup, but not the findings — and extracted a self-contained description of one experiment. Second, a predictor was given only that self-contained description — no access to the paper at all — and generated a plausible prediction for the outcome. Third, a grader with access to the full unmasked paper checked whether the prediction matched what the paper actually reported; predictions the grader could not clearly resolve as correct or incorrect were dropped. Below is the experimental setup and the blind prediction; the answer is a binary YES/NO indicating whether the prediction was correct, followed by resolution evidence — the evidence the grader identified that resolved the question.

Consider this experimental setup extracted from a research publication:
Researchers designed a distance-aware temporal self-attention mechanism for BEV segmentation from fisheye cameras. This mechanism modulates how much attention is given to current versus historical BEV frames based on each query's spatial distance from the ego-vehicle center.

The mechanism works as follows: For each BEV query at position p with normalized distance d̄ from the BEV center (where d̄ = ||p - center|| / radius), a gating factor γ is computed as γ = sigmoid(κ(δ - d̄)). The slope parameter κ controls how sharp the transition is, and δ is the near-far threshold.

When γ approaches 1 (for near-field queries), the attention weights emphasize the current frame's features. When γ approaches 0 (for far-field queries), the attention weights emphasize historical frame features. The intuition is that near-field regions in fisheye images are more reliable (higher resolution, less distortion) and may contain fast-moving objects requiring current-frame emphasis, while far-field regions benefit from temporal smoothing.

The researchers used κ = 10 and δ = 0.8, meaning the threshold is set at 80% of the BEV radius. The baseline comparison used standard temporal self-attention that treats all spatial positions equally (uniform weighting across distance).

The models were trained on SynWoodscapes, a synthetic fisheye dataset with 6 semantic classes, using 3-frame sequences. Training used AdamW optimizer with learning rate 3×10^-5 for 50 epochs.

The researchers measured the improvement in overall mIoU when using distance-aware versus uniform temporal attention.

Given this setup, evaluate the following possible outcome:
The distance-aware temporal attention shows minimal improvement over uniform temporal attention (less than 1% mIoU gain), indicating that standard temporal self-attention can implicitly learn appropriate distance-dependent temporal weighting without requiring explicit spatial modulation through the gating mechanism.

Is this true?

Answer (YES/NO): NO